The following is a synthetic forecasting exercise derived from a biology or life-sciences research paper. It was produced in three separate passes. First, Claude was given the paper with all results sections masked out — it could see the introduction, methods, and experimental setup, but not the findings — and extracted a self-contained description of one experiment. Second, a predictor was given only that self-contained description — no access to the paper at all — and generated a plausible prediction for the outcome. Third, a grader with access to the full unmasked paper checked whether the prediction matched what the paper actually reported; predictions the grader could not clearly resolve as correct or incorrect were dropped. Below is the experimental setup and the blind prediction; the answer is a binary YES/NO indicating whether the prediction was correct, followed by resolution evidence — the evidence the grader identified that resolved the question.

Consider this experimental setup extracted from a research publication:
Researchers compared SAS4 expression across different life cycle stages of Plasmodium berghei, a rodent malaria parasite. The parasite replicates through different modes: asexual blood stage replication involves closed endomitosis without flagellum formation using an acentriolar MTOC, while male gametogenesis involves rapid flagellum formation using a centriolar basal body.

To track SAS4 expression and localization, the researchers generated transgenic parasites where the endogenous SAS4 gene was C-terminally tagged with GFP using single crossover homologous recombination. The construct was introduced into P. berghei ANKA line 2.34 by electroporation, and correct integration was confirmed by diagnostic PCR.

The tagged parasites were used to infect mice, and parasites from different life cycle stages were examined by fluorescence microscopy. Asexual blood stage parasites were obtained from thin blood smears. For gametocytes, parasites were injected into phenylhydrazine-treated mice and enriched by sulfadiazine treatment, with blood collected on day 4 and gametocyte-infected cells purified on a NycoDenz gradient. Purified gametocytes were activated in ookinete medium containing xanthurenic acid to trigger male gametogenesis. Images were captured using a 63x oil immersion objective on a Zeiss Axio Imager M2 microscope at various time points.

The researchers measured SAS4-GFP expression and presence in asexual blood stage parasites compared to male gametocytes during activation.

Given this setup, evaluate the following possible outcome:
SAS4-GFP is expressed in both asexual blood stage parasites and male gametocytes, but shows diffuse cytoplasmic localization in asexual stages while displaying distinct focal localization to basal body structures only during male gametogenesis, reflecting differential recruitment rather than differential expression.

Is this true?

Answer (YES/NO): NO